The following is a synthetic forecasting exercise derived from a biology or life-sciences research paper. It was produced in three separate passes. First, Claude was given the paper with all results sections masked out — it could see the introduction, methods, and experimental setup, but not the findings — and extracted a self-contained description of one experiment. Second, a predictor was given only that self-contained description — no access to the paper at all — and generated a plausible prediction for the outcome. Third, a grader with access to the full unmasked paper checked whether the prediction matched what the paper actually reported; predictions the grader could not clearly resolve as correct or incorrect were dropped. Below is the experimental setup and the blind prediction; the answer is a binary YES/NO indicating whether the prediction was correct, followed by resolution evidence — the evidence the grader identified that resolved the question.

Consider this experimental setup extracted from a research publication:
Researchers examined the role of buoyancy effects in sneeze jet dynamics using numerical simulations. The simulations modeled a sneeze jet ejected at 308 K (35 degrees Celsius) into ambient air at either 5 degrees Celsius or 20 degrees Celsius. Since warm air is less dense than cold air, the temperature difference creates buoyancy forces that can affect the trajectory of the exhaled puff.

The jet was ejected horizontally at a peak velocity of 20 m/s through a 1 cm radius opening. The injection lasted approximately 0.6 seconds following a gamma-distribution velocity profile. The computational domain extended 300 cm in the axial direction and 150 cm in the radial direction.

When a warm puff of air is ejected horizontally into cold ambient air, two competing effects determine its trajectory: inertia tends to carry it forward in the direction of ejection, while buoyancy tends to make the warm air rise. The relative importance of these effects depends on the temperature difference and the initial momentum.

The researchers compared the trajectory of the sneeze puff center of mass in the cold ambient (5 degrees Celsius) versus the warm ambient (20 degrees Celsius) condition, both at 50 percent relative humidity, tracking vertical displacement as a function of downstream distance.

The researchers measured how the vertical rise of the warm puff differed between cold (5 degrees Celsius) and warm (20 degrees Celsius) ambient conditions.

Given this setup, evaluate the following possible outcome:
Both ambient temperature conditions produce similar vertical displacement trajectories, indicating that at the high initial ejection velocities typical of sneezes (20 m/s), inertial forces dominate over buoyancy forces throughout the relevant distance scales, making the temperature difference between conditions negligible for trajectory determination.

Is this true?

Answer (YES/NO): NO